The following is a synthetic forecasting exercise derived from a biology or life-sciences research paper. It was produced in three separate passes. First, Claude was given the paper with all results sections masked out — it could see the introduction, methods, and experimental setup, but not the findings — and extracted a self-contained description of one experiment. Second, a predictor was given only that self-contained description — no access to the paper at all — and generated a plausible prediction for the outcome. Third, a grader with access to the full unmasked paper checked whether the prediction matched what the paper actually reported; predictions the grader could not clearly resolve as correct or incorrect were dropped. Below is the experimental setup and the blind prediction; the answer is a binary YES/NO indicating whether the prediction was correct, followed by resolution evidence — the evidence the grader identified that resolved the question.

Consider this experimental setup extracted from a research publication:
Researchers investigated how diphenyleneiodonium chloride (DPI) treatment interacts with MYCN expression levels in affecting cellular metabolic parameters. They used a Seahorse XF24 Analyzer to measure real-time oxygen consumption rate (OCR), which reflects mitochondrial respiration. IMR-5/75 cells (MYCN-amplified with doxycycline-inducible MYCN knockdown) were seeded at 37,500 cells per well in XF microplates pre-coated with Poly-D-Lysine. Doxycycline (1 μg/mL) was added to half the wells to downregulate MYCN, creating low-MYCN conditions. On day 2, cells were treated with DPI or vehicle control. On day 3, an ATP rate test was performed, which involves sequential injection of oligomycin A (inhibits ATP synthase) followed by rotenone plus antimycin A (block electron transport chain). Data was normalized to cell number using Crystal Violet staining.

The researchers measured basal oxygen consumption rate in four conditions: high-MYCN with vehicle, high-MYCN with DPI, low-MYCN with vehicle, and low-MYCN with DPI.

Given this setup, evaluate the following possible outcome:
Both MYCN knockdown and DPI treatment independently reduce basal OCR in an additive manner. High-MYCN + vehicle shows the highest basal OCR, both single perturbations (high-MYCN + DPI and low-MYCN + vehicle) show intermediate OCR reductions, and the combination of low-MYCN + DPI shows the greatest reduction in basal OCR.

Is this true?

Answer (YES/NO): NO